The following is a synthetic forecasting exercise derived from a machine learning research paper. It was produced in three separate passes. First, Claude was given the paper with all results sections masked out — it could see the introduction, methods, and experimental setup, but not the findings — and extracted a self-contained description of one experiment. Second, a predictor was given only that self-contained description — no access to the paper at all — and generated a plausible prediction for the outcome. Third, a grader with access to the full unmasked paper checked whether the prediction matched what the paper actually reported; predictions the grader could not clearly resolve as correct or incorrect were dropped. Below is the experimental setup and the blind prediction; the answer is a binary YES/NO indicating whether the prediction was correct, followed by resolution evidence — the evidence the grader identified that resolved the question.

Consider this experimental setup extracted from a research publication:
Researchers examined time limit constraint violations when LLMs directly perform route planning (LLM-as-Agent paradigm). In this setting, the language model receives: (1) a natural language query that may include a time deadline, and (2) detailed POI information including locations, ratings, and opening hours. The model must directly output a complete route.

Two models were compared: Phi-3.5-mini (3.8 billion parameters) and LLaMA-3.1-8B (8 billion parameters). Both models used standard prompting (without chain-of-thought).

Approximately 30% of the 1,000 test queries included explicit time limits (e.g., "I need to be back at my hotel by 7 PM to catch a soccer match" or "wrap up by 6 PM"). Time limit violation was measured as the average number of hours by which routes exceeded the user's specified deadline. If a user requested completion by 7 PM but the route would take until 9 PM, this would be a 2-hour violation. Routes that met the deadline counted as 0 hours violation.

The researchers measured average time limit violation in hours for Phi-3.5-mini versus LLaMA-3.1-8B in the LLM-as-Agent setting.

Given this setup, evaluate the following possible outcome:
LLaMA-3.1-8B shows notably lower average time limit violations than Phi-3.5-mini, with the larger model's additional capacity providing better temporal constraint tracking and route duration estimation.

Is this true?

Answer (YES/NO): YES